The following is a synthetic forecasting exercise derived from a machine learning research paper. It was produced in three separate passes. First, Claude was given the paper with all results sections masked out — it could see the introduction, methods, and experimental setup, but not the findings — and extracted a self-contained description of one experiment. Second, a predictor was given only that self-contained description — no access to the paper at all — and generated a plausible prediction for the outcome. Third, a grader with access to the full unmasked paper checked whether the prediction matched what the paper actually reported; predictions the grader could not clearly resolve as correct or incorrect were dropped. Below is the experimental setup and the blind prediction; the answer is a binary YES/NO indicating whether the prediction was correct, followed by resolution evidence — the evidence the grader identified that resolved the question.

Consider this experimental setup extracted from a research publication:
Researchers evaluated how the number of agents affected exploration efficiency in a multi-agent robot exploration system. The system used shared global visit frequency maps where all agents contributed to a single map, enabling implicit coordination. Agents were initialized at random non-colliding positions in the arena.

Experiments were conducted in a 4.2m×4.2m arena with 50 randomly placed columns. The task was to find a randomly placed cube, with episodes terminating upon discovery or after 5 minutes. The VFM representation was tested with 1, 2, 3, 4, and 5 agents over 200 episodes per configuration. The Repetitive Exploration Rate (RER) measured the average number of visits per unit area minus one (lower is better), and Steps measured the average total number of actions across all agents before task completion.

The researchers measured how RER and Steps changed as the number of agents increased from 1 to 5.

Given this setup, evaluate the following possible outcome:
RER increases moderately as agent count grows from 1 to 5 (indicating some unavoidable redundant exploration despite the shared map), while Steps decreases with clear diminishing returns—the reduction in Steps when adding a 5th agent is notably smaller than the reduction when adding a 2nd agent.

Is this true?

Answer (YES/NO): NO